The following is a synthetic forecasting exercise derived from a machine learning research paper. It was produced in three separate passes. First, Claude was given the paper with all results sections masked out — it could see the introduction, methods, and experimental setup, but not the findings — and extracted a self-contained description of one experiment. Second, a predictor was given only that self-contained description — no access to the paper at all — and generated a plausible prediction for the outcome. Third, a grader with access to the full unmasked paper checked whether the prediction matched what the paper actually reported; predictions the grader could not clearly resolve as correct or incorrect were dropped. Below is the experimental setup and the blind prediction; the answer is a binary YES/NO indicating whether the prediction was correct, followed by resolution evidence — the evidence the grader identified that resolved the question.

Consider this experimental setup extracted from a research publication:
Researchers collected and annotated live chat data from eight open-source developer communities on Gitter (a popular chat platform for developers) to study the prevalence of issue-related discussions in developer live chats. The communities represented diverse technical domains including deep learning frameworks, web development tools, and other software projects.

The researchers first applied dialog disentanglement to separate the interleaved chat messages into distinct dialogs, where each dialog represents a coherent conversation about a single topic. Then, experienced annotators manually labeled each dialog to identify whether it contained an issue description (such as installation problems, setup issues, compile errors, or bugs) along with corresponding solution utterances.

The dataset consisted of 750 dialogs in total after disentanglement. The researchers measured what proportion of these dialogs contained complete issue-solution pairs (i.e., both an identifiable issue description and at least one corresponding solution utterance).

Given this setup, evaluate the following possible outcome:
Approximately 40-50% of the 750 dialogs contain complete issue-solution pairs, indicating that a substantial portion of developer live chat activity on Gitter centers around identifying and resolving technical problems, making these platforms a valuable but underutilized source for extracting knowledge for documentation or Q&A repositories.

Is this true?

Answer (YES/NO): NO